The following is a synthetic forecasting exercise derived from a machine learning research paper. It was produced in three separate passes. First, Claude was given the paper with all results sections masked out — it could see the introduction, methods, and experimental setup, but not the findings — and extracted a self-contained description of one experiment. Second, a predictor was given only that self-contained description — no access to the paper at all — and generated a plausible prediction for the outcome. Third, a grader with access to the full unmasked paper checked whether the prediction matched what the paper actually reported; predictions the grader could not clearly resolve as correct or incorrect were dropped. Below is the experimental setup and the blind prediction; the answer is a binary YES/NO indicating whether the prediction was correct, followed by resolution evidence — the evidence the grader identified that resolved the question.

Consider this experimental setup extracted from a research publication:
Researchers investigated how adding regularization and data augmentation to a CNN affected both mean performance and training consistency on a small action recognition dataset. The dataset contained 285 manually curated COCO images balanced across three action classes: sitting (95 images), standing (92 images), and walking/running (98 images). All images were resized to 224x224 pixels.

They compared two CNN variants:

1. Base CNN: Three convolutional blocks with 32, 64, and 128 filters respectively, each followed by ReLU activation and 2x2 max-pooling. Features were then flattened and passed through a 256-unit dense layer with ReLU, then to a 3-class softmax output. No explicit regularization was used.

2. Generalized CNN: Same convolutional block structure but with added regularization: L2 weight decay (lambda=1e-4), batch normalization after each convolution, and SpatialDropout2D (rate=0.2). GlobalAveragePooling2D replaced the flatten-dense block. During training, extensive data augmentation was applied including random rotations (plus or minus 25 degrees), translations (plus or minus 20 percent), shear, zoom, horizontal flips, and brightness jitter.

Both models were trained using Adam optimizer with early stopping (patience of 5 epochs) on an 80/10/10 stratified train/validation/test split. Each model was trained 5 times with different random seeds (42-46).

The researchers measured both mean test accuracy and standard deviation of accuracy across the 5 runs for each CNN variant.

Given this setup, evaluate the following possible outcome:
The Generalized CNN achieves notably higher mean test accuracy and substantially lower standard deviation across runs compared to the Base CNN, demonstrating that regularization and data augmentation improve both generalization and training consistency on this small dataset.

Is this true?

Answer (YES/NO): NO